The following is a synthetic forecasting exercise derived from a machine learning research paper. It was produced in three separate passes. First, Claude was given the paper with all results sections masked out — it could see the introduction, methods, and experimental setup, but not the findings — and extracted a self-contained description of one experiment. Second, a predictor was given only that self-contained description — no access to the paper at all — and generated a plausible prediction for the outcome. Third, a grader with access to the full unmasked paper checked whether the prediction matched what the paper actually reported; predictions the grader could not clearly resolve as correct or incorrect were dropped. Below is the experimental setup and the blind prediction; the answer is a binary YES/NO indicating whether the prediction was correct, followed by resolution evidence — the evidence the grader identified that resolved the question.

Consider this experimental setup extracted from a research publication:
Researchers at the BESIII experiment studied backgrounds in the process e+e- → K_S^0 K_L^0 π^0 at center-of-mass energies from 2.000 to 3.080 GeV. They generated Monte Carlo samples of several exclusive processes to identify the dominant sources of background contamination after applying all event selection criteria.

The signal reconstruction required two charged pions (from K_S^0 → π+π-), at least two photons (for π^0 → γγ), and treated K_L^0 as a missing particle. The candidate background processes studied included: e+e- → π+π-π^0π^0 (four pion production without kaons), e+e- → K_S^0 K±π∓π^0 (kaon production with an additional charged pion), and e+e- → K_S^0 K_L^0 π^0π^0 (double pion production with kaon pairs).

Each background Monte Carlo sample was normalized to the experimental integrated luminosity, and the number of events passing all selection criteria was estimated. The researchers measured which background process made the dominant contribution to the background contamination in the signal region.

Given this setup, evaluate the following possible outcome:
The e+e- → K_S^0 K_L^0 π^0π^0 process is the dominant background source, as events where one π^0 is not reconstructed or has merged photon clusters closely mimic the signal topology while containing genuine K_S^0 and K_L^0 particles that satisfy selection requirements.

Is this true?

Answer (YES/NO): NO